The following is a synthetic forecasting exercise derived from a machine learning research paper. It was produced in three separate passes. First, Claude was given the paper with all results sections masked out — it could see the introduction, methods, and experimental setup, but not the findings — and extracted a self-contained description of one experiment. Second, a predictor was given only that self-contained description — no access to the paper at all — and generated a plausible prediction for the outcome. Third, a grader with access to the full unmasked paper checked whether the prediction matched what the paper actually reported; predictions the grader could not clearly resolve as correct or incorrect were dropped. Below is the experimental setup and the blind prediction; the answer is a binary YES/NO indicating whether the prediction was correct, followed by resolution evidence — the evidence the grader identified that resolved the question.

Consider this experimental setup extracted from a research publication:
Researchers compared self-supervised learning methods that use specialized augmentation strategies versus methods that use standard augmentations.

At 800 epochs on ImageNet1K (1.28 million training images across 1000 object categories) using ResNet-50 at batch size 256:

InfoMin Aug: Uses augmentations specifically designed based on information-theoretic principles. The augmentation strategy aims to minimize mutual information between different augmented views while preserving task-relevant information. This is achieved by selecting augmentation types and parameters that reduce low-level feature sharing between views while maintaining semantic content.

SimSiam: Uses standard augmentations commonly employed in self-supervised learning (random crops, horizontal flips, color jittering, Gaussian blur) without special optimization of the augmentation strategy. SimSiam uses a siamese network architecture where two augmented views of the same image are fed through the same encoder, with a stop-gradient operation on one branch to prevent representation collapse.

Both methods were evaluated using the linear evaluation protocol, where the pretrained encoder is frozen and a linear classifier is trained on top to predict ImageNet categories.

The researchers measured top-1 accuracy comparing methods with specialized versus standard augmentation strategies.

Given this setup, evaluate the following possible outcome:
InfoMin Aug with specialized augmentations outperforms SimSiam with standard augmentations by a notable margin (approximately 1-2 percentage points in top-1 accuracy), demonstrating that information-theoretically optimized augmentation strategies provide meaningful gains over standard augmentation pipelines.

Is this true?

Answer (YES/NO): YES